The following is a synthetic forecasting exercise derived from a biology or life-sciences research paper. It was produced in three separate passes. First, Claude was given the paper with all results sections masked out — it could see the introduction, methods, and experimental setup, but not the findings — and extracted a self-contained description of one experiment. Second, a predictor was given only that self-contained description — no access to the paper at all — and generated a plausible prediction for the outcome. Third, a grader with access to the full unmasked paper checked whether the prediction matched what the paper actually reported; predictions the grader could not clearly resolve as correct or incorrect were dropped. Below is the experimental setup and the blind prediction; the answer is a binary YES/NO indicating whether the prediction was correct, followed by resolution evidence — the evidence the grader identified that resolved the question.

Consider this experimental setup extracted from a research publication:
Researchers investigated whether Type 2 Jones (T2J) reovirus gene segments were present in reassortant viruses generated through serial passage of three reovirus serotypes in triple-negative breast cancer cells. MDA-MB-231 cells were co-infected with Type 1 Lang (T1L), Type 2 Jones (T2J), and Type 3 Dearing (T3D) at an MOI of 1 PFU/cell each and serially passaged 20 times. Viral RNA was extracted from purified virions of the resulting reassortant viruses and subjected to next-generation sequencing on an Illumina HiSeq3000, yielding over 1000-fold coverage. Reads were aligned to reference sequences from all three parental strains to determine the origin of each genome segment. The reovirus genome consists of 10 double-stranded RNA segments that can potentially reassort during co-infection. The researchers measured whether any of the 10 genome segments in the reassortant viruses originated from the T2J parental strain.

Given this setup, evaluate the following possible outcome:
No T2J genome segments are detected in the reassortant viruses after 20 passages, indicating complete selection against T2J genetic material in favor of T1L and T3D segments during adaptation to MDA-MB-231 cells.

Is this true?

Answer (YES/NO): YES